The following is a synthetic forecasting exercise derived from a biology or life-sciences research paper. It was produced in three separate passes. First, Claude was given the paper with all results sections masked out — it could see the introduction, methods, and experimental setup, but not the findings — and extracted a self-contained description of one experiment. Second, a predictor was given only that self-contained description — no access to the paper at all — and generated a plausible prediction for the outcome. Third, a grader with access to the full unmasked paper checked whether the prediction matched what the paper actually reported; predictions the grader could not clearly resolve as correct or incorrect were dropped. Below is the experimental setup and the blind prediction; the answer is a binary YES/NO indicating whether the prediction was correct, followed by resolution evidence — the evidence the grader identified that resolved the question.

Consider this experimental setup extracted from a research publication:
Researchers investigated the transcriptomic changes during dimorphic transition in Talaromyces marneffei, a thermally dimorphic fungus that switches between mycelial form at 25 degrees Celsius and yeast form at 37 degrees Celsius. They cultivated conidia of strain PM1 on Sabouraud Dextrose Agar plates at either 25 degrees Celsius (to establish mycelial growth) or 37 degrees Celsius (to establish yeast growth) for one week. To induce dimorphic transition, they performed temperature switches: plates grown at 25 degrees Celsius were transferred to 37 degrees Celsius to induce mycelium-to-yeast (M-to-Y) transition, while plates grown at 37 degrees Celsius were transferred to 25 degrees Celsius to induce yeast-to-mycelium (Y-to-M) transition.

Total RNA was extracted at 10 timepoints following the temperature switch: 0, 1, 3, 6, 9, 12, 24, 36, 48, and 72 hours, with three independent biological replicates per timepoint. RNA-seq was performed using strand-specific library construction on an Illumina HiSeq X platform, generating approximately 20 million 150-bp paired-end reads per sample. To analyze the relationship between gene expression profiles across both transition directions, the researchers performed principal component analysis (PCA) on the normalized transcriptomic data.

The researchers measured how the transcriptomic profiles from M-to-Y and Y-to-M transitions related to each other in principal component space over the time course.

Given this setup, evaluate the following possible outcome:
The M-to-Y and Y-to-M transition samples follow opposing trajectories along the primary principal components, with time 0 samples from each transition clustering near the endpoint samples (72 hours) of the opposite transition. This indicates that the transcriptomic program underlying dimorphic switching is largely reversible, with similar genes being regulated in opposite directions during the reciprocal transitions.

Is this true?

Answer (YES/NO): NO